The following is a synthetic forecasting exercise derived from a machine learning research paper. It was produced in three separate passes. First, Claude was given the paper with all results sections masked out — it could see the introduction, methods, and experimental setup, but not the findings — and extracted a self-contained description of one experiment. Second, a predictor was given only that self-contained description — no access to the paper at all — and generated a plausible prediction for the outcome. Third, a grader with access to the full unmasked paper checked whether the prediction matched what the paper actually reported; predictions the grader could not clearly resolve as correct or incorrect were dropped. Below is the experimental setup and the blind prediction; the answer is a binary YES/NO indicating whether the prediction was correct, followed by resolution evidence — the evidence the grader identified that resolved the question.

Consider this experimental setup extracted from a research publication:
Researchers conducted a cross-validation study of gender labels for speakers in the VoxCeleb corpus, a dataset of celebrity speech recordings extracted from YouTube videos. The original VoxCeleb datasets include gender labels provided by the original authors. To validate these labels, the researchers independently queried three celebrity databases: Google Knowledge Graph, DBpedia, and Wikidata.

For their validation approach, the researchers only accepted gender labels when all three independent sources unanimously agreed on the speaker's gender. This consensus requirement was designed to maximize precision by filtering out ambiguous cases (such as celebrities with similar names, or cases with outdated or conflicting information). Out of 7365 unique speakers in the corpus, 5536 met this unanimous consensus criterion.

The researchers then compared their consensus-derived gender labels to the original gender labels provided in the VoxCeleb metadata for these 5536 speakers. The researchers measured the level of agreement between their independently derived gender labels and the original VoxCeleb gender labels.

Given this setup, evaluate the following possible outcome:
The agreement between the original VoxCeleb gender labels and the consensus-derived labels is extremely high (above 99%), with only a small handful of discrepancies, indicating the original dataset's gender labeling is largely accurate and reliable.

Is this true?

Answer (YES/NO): YES